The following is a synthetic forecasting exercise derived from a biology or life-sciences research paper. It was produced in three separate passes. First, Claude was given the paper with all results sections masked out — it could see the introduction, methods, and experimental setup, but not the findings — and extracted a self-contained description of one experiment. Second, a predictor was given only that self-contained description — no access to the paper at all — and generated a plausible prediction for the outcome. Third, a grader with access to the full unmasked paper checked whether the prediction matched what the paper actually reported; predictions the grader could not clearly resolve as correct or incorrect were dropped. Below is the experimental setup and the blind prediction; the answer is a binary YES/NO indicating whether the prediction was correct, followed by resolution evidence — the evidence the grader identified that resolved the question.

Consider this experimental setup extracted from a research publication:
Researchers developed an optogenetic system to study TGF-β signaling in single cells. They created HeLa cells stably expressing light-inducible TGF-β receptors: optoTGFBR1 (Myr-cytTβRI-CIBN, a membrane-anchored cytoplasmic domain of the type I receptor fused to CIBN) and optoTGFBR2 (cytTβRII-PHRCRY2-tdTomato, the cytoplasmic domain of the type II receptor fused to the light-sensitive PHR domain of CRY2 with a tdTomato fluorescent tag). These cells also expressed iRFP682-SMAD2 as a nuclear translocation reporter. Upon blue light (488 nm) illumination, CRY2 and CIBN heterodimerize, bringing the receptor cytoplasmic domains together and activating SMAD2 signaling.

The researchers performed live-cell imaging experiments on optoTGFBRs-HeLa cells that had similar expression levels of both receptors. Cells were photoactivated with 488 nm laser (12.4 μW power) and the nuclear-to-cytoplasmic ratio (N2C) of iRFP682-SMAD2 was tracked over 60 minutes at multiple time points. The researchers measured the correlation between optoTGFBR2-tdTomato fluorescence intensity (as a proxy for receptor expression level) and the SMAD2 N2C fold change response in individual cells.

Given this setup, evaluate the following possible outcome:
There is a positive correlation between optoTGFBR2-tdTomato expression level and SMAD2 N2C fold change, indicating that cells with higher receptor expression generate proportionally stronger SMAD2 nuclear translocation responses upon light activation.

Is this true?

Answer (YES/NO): YES